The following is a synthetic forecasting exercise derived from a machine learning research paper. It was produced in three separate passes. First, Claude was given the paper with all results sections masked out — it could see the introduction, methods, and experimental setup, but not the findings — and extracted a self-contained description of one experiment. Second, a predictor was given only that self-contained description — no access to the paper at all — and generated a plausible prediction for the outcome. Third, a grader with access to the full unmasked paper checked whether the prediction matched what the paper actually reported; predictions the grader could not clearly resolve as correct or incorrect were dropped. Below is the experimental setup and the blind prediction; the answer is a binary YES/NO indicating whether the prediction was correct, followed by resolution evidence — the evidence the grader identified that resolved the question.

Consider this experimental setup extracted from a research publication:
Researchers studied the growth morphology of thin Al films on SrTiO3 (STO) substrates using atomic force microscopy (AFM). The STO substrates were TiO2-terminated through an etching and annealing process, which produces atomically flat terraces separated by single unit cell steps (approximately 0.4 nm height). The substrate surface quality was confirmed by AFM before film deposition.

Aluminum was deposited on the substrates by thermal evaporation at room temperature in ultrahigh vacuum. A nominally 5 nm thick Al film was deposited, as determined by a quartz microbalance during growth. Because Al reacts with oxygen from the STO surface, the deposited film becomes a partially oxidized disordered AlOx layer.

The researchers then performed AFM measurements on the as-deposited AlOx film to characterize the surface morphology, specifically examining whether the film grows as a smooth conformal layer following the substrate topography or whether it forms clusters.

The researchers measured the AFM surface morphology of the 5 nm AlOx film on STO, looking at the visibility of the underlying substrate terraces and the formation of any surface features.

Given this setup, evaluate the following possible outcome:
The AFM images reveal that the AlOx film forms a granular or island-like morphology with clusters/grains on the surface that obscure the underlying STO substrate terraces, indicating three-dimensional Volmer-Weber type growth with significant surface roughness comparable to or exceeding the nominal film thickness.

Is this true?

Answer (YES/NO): NO